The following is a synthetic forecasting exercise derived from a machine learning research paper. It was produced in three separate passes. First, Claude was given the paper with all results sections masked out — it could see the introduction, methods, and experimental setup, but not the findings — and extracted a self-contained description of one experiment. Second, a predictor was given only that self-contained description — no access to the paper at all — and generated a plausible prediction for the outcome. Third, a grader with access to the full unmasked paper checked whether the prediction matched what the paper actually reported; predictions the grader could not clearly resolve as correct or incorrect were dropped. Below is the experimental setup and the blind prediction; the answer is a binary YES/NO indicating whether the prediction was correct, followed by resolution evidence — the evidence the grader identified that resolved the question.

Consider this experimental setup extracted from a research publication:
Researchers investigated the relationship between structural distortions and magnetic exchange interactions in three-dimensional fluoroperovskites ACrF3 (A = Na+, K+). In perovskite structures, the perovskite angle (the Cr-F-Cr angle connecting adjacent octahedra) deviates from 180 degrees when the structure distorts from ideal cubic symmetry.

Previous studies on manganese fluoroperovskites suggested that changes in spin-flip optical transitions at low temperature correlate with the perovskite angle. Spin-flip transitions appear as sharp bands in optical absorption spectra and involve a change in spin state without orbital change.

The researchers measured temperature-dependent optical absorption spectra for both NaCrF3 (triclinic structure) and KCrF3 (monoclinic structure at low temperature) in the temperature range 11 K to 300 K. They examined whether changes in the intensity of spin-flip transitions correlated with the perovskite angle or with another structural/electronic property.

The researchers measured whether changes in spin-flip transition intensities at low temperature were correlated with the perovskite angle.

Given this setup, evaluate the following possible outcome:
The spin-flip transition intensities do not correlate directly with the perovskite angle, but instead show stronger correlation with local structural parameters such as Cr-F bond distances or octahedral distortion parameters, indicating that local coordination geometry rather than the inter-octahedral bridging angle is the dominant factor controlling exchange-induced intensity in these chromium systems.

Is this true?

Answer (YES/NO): NO